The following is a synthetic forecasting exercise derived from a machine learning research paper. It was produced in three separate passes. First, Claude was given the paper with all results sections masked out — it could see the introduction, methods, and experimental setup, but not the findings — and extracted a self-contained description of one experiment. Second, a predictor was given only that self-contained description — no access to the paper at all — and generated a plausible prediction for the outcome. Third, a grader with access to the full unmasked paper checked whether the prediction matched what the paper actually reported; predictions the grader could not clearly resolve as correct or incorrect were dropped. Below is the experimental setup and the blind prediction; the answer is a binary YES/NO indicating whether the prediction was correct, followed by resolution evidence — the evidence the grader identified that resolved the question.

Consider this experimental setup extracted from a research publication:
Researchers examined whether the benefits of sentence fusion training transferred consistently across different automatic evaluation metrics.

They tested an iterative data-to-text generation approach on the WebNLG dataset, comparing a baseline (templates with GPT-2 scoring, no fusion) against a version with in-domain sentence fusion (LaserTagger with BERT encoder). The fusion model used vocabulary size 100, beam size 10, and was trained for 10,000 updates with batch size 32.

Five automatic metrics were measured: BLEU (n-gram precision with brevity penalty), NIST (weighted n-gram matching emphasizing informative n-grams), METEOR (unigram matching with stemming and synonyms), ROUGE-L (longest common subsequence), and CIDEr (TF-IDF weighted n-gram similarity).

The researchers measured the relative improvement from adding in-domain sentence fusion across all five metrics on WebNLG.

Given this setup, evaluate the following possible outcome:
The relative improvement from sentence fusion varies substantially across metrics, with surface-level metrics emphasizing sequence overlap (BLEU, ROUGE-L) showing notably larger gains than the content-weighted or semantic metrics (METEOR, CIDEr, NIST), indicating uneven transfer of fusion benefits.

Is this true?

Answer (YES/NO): NO